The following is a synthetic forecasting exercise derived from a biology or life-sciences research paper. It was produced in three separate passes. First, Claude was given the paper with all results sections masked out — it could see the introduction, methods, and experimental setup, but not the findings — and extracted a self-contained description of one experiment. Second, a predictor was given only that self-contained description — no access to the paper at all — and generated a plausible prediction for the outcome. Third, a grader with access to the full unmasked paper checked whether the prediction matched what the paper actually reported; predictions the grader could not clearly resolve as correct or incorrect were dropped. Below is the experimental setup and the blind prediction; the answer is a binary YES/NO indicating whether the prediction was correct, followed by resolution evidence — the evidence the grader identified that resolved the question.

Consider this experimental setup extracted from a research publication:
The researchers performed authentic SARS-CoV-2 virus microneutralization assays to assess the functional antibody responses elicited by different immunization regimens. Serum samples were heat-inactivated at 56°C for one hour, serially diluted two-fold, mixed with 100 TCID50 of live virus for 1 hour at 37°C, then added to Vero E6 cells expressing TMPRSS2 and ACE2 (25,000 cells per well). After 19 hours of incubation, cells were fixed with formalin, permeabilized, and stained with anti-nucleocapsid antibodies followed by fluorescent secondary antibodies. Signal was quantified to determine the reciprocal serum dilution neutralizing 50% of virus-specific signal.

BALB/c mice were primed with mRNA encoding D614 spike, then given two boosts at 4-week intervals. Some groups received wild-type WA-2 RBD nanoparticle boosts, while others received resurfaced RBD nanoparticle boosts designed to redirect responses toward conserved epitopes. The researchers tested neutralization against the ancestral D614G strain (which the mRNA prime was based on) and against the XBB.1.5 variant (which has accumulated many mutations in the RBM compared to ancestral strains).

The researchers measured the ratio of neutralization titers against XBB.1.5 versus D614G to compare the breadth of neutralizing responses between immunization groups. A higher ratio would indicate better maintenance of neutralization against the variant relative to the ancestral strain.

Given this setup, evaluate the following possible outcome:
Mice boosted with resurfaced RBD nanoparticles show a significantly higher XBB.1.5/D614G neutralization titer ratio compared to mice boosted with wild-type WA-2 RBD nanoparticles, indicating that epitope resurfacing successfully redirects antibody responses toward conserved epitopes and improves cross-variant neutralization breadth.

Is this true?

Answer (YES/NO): NO